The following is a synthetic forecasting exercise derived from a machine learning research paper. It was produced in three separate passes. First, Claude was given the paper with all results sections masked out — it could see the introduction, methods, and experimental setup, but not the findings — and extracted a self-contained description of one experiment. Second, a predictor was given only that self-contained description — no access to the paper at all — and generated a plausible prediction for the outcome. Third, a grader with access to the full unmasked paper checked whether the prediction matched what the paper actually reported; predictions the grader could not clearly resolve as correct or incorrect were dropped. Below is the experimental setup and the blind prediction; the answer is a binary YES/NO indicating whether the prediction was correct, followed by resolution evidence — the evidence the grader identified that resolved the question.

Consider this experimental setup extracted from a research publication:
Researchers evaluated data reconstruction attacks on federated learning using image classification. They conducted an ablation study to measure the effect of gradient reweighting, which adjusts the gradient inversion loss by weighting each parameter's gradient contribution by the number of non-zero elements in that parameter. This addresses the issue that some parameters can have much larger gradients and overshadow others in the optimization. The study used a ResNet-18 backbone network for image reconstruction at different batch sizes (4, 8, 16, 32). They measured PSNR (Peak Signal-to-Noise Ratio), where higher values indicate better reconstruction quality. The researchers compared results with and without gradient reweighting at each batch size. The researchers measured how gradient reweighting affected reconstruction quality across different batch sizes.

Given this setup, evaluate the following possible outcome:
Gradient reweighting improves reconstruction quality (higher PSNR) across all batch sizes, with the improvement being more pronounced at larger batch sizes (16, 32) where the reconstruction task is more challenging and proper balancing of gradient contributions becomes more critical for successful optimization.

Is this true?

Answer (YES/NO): YES